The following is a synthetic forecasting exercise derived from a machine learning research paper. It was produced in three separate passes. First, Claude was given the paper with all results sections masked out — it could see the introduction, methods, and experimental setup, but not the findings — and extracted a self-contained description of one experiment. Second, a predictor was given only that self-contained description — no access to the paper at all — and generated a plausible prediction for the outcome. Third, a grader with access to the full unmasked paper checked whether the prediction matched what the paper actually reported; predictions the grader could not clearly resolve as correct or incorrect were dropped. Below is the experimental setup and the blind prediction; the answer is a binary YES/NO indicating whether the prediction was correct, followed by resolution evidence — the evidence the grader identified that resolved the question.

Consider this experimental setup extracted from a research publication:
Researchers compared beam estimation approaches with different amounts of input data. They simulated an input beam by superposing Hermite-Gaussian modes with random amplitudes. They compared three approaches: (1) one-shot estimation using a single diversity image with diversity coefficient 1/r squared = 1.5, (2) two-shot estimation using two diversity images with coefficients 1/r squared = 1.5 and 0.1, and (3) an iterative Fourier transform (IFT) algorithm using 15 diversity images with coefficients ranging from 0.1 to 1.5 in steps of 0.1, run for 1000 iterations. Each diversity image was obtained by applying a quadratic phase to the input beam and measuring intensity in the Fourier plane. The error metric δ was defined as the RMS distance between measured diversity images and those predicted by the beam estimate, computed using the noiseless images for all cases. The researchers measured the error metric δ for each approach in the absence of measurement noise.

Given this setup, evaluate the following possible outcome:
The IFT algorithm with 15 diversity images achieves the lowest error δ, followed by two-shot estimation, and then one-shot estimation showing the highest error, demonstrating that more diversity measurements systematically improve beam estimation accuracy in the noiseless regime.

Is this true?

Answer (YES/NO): YES